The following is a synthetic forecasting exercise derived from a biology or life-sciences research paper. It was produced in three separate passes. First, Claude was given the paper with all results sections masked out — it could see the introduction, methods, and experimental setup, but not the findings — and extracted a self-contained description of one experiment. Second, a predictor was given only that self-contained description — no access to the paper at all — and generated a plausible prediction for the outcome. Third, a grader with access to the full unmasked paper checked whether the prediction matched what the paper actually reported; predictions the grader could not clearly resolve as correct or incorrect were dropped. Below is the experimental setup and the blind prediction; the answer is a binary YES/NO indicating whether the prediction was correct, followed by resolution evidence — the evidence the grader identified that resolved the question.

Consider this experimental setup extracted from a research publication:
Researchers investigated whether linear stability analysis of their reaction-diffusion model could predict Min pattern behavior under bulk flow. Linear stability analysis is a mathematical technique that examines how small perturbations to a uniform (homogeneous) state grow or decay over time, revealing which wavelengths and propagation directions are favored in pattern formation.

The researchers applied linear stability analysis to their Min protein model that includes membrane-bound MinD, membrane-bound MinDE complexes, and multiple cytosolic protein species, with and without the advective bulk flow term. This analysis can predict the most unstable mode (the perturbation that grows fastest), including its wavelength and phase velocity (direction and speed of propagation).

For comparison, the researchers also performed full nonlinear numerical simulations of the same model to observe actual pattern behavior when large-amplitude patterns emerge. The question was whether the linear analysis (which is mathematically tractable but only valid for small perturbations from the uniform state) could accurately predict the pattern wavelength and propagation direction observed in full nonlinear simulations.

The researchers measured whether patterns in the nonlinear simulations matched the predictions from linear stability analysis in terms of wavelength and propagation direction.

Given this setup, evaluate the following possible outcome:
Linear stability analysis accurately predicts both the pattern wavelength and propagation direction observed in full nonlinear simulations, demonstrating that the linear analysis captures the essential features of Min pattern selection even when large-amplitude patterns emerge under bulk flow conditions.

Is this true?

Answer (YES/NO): NO